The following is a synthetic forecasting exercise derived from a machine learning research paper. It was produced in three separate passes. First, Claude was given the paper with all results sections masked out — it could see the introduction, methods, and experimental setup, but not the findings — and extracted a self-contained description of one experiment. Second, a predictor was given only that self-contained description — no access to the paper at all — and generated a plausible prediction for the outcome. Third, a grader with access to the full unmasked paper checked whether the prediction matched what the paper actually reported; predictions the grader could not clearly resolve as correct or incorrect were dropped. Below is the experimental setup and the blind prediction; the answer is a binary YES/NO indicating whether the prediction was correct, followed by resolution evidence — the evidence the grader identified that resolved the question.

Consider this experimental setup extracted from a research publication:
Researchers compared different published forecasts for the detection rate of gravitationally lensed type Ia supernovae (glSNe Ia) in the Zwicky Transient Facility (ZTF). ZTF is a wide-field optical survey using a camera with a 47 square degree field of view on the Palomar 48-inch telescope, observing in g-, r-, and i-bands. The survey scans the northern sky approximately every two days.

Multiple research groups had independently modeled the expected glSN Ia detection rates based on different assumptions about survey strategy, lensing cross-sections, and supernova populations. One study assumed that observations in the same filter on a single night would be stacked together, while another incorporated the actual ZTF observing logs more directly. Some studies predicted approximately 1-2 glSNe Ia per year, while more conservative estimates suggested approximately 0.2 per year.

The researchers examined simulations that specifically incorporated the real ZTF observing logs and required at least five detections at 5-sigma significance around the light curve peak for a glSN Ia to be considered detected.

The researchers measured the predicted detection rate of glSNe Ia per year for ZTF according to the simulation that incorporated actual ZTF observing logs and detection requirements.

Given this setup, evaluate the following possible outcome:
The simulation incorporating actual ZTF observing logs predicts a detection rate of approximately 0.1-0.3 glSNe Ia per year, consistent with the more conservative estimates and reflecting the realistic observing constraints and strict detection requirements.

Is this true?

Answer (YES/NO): NO